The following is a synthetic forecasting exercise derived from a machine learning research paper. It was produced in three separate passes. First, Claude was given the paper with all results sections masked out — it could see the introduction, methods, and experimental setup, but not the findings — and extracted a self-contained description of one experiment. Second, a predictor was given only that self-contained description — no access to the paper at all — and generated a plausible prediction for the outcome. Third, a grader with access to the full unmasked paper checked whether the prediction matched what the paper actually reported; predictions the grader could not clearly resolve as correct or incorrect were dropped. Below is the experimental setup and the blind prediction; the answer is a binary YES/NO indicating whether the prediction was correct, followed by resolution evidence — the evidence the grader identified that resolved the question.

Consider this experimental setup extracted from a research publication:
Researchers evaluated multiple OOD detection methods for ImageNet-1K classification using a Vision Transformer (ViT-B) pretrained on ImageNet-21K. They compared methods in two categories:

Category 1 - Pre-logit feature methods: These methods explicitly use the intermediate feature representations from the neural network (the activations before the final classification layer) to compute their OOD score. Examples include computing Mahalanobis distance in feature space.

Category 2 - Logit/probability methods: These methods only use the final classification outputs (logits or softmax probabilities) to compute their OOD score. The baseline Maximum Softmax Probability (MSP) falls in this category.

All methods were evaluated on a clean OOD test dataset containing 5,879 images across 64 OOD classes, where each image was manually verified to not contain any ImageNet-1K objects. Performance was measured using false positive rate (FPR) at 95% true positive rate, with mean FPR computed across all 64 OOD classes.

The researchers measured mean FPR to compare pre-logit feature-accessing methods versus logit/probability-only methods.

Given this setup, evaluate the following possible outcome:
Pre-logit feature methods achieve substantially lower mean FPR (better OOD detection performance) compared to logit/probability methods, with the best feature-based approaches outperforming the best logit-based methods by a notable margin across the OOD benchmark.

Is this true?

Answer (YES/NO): YES